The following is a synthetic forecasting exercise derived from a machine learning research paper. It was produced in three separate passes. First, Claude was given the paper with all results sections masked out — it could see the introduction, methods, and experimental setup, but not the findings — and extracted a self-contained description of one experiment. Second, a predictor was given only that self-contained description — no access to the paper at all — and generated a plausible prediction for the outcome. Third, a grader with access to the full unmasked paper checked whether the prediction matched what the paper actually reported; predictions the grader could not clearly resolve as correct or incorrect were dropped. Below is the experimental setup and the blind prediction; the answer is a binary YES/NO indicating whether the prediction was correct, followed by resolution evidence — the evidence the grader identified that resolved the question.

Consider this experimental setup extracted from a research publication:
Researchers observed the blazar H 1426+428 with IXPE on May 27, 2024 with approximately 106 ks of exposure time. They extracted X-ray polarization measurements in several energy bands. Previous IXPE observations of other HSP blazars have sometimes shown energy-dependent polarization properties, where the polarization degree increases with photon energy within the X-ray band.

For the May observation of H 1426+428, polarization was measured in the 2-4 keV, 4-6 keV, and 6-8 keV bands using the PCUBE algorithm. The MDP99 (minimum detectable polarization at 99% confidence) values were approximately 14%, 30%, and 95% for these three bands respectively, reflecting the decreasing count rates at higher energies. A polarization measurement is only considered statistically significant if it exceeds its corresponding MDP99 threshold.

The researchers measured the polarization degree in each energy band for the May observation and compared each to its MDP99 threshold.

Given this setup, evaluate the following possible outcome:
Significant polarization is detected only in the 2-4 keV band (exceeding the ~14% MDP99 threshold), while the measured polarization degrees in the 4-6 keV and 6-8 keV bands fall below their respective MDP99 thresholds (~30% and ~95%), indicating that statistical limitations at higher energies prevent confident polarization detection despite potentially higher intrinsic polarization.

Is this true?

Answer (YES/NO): NO